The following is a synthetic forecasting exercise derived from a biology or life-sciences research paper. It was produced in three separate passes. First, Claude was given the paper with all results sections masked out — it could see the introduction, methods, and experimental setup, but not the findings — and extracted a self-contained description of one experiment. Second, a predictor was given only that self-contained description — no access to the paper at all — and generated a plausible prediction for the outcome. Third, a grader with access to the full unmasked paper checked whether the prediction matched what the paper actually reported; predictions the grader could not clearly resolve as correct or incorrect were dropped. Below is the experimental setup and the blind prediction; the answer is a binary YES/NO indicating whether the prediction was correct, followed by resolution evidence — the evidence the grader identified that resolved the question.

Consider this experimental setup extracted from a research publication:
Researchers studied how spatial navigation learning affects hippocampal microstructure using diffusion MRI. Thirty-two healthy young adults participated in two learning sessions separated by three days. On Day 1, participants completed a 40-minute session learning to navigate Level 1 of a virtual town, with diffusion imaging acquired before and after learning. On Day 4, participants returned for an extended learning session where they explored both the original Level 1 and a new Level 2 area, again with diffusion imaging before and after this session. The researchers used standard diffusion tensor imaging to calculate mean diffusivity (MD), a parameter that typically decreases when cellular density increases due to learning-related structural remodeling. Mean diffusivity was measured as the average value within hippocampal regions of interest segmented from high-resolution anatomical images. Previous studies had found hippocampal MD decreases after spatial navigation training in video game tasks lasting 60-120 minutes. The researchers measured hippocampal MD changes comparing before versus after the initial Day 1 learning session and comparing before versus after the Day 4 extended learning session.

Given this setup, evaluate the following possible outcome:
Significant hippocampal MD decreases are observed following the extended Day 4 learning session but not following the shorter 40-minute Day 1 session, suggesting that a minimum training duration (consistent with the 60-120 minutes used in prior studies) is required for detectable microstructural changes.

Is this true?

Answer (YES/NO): YES